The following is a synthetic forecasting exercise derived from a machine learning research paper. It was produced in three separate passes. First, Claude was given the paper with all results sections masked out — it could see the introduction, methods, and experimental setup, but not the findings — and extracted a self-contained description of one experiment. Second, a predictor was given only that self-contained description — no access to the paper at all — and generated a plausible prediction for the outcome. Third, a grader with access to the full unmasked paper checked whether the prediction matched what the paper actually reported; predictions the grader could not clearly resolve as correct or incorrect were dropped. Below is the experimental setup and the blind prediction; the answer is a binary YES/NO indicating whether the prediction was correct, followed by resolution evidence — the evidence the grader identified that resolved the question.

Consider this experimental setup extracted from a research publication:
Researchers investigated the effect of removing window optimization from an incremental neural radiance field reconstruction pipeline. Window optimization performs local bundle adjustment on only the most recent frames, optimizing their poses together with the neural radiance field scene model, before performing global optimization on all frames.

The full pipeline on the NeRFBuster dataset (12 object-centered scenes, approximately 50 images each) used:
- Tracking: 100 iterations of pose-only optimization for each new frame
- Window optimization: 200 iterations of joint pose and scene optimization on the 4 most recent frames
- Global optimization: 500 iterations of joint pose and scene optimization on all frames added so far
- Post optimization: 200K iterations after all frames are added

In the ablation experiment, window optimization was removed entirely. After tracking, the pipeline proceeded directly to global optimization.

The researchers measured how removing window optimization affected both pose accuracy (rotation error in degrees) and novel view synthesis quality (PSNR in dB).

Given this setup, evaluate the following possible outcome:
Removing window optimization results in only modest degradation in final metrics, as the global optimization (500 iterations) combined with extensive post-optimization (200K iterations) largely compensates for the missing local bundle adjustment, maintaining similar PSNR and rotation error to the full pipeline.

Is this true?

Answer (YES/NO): NO